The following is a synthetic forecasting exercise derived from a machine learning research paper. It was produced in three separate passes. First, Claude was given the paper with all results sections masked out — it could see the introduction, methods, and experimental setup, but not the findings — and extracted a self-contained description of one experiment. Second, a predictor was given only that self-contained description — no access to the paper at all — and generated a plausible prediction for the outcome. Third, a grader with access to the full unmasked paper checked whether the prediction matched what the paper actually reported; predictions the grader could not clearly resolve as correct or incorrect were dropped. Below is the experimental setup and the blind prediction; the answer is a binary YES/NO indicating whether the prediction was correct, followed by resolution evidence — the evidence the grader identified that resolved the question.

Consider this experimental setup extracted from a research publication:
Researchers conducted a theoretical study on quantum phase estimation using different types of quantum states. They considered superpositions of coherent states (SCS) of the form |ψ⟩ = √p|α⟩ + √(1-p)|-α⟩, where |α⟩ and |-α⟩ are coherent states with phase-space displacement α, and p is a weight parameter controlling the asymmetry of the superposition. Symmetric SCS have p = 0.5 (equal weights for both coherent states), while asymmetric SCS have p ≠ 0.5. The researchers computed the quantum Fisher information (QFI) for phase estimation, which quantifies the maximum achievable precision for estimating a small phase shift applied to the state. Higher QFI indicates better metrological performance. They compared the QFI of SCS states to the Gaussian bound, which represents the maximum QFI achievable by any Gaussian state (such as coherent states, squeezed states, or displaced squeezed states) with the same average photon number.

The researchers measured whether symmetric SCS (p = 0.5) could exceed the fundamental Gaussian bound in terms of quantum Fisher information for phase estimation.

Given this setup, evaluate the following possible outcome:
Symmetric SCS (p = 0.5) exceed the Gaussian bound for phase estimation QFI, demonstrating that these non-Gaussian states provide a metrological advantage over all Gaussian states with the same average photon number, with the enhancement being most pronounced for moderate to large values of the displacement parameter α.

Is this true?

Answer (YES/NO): NO